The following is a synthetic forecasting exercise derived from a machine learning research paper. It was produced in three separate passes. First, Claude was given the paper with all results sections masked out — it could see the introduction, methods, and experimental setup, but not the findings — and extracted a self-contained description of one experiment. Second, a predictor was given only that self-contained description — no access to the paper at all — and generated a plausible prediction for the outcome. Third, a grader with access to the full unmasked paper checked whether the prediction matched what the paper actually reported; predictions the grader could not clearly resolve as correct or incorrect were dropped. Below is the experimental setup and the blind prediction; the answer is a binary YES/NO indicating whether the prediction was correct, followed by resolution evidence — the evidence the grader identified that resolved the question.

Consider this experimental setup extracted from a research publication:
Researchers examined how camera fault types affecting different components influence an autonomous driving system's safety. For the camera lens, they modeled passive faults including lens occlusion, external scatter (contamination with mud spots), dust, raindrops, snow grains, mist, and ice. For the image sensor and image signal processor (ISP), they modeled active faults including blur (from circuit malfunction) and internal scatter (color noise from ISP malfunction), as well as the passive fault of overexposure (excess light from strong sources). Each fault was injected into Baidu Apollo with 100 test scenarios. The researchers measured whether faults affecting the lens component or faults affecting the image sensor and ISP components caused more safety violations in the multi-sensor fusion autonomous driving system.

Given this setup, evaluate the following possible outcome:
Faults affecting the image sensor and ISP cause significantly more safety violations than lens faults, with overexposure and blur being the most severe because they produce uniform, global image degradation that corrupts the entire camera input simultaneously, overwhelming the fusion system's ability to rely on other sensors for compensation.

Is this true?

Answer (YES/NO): NO